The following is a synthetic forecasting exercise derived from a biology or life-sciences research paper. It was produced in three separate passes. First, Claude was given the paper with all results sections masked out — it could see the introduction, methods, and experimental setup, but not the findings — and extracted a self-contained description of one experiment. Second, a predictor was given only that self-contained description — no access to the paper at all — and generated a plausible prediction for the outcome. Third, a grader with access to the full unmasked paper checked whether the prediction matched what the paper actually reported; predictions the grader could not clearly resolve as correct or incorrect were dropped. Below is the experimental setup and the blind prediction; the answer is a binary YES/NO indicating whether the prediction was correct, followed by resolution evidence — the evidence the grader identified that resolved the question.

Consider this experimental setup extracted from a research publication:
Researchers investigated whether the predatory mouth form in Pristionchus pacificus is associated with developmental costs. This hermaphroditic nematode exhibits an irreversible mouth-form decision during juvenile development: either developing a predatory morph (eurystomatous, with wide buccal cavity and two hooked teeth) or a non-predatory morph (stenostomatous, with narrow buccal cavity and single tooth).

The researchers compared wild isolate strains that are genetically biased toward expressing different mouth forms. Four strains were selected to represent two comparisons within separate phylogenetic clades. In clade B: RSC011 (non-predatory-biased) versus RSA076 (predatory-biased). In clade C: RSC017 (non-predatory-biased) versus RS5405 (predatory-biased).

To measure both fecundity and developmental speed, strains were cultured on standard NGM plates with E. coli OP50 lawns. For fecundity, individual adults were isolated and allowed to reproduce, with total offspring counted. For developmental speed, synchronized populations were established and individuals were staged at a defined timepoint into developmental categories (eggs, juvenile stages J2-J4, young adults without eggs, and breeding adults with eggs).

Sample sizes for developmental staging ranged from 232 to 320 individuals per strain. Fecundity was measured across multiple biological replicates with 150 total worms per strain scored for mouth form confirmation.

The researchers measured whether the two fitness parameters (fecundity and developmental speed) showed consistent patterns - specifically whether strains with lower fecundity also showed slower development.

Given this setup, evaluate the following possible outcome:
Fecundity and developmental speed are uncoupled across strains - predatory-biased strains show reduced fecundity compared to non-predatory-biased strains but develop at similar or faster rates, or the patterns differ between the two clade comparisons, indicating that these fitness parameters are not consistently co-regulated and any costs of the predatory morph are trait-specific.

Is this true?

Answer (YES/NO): NO